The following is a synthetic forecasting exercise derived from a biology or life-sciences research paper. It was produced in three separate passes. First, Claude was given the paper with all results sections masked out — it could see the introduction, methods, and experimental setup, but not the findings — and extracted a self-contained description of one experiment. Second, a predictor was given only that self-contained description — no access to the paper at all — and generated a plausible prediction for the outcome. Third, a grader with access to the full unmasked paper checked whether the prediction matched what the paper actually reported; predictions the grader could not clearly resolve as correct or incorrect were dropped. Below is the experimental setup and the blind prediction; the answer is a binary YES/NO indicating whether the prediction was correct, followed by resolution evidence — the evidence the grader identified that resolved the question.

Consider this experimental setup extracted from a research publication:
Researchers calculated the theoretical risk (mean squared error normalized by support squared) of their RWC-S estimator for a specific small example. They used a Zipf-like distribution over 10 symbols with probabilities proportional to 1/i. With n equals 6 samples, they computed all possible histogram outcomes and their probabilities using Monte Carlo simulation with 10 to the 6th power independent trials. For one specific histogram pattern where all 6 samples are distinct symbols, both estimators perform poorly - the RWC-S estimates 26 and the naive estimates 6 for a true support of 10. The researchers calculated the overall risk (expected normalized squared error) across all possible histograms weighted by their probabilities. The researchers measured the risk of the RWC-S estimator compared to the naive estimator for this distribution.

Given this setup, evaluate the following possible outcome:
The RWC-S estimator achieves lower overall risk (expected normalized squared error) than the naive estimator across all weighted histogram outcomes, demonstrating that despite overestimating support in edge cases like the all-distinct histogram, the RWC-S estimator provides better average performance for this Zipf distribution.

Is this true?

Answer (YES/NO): YES